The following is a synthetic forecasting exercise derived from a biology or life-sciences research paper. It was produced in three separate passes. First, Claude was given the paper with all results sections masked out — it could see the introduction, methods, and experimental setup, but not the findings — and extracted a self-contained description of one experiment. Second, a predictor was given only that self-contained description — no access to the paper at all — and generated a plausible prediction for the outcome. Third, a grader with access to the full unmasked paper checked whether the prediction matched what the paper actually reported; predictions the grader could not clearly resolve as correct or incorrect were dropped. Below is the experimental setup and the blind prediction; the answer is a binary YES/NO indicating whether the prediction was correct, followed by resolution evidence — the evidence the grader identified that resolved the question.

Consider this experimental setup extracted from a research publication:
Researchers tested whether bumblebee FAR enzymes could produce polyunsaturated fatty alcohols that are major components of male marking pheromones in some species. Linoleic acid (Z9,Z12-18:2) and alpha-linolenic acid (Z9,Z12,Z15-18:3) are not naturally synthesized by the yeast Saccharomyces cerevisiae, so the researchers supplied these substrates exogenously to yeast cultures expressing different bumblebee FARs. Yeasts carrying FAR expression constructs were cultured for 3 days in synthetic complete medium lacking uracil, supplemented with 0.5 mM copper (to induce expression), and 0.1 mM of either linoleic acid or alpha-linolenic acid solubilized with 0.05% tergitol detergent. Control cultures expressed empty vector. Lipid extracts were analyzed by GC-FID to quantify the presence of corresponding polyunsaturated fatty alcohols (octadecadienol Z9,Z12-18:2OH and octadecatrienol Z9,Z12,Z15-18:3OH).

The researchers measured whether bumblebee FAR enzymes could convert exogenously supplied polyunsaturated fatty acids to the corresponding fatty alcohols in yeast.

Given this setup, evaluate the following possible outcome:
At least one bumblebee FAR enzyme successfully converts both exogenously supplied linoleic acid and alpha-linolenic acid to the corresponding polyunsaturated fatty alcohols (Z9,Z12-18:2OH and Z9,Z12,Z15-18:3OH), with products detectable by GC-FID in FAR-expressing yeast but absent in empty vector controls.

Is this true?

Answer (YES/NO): YES